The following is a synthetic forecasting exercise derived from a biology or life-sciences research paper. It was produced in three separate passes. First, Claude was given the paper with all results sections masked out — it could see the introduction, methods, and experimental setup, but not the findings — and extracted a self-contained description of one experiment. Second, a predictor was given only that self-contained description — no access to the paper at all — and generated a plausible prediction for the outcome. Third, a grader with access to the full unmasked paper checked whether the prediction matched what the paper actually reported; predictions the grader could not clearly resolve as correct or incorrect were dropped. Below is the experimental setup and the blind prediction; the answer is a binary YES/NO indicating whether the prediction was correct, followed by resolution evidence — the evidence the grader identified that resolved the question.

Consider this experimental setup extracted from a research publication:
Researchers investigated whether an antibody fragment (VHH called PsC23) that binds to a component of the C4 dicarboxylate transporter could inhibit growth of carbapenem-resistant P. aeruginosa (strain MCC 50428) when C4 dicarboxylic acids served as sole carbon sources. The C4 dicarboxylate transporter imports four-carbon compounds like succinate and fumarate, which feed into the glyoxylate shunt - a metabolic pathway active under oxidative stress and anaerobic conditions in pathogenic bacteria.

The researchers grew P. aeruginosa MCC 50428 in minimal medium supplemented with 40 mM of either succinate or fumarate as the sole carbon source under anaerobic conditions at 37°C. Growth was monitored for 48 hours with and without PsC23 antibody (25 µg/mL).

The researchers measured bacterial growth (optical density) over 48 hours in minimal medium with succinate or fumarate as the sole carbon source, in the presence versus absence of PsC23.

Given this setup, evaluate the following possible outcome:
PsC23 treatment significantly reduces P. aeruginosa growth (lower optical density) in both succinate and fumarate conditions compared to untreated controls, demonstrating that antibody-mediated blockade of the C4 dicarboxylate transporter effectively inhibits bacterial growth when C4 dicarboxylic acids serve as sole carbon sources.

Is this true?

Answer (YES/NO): YES